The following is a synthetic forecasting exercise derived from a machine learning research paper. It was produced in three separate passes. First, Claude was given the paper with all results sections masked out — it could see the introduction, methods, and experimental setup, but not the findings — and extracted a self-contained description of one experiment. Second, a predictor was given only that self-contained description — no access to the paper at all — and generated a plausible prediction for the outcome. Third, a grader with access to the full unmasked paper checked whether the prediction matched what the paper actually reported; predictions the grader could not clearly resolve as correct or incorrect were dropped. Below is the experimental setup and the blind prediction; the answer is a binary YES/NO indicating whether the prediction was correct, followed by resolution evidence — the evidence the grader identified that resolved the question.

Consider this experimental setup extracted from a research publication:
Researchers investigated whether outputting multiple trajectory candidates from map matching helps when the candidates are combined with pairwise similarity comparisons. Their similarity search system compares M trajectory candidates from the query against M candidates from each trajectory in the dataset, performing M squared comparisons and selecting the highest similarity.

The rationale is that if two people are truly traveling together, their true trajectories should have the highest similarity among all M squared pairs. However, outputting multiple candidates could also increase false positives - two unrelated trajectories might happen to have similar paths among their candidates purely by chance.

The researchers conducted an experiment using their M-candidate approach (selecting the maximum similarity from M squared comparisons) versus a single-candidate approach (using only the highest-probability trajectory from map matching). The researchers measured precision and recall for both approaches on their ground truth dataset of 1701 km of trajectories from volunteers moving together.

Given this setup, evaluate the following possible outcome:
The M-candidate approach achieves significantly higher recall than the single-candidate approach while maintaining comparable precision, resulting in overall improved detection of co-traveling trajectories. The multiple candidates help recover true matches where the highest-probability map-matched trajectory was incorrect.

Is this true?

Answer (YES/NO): NO